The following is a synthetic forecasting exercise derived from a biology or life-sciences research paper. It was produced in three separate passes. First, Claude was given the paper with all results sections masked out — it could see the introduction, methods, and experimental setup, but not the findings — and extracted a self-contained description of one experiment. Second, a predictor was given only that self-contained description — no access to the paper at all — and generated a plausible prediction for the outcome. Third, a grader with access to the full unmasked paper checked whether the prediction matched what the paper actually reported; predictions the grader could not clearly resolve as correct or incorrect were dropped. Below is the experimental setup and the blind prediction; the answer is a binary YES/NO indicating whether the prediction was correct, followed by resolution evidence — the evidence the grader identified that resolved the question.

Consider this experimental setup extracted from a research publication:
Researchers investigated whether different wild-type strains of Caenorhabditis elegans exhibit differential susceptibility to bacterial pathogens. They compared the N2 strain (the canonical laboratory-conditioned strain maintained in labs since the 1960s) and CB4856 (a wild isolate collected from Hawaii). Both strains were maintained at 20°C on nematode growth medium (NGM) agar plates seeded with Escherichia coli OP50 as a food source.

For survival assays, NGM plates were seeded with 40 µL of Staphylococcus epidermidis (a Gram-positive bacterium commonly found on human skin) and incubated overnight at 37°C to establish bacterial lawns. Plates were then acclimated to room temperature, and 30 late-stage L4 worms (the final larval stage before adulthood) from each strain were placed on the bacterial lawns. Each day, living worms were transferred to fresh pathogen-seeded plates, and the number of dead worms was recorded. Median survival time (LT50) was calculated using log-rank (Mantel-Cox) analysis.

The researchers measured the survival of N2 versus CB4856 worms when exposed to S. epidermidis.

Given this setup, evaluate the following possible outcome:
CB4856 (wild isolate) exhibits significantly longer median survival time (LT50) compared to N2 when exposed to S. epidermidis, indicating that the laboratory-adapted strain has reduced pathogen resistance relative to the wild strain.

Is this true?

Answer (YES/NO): NO